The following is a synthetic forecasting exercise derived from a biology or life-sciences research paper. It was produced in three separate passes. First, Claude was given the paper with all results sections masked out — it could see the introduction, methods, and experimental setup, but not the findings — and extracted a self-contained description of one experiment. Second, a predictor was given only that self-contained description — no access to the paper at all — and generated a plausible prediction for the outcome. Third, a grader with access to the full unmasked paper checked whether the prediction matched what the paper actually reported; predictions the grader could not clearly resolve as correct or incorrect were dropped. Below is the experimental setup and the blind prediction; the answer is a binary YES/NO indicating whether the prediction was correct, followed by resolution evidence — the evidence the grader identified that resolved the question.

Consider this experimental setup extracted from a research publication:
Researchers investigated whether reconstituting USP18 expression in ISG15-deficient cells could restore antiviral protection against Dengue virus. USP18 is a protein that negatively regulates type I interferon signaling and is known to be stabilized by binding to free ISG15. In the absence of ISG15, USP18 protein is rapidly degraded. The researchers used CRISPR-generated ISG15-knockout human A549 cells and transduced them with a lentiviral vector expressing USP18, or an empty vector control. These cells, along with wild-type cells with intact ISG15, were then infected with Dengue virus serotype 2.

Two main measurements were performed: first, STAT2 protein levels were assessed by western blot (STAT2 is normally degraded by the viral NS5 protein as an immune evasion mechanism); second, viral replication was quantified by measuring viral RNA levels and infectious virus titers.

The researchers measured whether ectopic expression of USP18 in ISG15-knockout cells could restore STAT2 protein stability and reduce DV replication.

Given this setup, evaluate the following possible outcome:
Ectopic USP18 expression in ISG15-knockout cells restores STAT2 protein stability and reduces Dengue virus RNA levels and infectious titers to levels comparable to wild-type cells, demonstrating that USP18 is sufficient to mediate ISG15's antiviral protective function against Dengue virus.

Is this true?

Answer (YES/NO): YES